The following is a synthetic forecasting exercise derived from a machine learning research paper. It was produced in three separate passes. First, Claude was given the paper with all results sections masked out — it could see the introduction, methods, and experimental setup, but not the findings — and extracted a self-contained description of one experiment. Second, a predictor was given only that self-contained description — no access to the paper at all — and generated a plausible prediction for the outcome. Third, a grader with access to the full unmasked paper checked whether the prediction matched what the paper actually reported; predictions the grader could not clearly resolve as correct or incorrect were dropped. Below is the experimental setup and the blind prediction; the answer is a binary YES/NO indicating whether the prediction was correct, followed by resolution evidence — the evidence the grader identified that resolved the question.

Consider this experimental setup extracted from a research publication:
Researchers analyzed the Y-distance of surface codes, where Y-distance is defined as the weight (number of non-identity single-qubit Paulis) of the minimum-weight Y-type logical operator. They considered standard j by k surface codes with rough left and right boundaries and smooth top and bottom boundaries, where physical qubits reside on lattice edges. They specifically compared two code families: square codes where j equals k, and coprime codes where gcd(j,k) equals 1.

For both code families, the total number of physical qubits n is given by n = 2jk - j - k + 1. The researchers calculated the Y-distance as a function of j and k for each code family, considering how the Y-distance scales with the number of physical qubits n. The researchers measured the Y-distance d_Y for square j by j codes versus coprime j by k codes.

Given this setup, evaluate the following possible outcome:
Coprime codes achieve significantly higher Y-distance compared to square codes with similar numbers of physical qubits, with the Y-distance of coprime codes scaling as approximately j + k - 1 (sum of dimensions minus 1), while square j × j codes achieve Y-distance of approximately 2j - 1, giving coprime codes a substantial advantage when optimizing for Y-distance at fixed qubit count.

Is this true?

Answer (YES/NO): NO